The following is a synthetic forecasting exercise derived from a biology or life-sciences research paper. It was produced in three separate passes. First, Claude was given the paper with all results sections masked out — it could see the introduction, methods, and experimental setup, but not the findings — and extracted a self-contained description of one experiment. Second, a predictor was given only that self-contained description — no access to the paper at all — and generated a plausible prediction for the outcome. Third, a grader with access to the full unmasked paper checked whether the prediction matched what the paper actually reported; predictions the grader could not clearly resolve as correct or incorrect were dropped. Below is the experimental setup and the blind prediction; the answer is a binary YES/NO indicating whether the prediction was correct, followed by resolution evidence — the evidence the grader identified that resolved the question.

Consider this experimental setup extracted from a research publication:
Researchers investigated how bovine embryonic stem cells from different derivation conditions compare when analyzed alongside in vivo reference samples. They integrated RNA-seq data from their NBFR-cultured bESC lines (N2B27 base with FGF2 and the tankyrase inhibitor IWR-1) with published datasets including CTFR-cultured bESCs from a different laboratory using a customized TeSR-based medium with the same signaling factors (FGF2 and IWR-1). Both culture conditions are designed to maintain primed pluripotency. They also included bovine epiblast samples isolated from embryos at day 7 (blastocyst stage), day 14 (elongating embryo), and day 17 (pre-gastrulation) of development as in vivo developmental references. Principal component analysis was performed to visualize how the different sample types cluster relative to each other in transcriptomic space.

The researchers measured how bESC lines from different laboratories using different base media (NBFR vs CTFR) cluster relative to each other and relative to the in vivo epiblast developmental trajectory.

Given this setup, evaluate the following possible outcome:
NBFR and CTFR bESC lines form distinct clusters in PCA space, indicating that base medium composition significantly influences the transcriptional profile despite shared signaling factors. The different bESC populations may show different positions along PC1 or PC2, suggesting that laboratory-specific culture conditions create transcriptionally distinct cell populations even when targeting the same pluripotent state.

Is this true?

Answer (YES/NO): YES